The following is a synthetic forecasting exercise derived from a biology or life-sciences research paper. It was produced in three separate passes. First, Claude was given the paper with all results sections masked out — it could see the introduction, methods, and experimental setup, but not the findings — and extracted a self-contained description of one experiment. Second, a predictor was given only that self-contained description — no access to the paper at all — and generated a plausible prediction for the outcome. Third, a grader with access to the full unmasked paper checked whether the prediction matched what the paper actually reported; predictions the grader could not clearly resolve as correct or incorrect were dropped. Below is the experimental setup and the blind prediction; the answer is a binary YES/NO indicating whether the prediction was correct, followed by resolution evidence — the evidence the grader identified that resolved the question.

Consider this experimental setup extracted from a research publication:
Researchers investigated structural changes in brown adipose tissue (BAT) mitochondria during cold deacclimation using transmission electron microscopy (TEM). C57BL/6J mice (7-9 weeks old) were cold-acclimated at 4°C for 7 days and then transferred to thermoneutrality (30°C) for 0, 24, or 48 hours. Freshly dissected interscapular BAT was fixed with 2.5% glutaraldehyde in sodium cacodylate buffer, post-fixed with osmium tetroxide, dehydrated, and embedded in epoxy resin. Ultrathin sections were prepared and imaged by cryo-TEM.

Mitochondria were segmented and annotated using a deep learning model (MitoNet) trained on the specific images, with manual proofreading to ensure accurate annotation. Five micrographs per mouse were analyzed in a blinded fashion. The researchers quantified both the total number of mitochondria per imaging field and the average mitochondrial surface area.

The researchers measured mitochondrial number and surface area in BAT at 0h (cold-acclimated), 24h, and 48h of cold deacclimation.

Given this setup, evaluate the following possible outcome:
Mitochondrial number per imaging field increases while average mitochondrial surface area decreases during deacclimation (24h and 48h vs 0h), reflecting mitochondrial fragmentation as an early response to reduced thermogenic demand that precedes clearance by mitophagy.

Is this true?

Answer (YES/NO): NO